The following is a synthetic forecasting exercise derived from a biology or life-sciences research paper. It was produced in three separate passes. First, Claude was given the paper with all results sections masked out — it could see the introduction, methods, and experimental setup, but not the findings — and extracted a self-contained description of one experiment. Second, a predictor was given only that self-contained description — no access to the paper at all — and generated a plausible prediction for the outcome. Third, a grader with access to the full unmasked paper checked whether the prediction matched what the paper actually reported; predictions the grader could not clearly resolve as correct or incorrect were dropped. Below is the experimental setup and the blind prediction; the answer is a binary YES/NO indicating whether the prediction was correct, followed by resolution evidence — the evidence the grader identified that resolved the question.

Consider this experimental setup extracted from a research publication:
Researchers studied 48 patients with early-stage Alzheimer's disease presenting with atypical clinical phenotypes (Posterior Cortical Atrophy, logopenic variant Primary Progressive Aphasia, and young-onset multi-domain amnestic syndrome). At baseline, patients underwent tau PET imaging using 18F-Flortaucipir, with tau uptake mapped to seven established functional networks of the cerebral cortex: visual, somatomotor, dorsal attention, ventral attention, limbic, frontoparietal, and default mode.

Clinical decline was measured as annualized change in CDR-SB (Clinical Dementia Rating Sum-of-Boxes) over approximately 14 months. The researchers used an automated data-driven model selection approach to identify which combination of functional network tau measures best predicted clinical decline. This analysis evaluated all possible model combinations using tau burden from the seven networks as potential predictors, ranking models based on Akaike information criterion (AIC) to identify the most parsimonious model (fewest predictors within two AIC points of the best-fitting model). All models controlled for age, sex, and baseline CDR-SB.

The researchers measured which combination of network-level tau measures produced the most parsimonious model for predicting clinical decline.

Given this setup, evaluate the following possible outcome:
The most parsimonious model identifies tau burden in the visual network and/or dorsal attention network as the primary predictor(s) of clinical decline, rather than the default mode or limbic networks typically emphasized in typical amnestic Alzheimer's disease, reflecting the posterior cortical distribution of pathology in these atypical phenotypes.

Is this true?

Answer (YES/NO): NO